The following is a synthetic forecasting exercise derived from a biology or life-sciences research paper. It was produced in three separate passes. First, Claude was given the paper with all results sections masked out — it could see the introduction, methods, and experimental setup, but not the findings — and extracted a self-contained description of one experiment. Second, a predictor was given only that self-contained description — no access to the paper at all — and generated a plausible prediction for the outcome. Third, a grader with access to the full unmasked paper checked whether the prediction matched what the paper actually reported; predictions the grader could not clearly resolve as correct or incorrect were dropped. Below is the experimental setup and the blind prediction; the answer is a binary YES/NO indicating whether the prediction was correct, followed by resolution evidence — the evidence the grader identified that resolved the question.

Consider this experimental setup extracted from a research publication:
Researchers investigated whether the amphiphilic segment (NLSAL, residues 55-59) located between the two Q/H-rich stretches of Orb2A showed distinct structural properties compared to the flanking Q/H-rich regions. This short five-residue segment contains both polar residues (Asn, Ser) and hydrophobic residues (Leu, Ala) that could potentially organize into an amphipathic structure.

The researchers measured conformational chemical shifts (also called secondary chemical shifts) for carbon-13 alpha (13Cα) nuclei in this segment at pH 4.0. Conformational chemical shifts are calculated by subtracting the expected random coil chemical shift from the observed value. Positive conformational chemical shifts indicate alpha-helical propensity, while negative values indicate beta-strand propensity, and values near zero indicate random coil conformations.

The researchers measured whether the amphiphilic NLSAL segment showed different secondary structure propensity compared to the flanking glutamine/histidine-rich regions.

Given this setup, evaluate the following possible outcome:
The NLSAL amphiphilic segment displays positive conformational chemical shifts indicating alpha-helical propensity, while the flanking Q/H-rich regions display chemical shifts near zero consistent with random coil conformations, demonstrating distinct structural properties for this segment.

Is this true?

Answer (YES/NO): YES